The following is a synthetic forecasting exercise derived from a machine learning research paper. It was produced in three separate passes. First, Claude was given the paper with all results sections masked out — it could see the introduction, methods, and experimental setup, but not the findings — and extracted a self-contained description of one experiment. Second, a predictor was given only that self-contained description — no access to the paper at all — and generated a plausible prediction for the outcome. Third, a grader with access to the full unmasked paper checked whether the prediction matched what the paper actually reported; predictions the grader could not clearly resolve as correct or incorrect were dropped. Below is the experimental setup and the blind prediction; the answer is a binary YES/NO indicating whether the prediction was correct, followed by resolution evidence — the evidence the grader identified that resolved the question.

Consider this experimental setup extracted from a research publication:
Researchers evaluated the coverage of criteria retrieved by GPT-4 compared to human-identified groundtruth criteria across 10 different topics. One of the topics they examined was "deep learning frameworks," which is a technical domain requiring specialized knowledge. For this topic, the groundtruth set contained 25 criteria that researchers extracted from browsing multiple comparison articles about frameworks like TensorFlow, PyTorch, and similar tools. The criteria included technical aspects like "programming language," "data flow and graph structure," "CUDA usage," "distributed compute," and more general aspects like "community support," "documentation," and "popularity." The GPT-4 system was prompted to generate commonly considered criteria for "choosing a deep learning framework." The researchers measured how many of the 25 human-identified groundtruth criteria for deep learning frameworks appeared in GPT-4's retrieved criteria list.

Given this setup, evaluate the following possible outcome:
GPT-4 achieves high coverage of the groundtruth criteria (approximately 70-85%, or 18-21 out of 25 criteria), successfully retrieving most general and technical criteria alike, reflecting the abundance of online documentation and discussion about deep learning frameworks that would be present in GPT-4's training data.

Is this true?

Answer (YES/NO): YES